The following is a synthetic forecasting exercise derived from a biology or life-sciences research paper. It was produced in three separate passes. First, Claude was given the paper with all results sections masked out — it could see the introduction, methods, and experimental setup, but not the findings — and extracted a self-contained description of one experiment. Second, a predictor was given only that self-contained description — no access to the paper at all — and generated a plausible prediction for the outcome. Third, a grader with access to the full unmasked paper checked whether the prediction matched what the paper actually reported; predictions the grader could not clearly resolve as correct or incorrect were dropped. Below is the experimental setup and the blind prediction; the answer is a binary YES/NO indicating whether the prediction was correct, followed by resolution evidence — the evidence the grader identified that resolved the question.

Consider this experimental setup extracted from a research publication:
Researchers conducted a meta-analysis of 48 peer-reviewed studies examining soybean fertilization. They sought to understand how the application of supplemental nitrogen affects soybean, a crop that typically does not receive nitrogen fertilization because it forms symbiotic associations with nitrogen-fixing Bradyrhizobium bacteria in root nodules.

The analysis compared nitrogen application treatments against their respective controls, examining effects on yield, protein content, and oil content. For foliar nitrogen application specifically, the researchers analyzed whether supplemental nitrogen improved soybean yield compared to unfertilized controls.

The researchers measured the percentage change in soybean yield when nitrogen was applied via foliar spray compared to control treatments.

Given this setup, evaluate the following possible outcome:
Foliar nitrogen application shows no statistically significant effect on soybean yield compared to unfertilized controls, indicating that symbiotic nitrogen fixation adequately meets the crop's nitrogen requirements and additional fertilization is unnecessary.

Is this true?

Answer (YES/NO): NO